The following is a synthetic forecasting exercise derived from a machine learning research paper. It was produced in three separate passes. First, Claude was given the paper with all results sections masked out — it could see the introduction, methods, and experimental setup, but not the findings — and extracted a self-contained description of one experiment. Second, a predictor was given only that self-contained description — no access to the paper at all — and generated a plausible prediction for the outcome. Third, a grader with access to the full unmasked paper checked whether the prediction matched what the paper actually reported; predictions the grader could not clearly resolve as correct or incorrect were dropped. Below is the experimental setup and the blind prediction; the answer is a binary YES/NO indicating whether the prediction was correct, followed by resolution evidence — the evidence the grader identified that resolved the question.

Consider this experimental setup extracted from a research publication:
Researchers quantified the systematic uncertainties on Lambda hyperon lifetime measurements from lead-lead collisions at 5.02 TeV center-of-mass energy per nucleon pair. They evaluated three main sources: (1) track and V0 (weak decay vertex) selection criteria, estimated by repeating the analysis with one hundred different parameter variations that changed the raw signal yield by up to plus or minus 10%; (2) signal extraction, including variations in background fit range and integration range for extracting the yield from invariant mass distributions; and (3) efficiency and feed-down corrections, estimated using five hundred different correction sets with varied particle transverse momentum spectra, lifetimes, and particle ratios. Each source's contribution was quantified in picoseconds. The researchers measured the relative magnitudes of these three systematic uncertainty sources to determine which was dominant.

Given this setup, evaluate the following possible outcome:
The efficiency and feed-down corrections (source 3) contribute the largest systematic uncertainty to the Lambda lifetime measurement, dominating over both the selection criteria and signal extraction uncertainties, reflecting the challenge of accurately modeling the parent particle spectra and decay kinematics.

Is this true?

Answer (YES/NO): NO